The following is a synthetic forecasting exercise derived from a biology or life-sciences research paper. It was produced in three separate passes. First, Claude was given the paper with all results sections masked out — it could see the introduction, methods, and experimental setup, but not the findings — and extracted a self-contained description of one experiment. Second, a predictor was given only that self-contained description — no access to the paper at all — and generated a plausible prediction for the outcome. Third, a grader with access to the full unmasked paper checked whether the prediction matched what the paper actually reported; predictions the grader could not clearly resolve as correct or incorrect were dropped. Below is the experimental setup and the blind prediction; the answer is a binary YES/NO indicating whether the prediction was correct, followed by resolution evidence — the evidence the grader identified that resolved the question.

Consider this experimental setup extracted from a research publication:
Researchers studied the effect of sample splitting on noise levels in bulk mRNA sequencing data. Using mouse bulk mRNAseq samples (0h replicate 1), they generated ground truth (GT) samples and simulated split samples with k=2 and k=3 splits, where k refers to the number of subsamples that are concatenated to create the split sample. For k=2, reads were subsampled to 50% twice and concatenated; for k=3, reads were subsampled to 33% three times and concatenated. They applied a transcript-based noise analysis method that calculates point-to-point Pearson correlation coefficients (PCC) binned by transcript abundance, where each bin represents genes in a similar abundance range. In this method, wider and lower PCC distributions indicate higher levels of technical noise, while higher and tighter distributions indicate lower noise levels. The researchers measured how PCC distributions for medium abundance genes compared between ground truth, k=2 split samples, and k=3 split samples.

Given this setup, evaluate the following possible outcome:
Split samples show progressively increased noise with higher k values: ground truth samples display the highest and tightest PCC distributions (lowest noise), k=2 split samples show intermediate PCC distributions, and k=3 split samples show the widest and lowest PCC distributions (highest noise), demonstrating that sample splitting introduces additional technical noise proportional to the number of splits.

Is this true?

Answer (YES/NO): YES